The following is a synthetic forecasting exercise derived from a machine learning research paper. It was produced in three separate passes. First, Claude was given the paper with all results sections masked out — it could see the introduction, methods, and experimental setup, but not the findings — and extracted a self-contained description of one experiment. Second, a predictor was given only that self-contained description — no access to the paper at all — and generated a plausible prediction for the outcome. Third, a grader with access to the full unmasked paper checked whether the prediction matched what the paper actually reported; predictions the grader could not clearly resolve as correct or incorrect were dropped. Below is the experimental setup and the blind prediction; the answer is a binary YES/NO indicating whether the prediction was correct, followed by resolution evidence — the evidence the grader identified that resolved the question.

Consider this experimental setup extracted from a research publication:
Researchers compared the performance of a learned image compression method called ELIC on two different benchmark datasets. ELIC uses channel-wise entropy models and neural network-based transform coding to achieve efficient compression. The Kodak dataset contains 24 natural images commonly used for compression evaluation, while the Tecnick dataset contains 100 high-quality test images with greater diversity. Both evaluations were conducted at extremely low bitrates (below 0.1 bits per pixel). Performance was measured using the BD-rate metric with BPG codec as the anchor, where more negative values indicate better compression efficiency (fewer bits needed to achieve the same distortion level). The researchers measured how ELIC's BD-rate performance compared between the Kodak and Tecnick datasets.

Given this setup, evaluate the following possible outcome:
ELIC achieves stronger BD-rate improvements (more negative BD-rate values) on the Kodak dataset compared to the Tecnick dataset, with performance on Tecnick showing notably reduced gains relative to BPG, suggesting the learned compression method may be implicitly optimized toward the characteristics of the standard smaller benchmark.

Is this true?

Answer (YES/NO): NO